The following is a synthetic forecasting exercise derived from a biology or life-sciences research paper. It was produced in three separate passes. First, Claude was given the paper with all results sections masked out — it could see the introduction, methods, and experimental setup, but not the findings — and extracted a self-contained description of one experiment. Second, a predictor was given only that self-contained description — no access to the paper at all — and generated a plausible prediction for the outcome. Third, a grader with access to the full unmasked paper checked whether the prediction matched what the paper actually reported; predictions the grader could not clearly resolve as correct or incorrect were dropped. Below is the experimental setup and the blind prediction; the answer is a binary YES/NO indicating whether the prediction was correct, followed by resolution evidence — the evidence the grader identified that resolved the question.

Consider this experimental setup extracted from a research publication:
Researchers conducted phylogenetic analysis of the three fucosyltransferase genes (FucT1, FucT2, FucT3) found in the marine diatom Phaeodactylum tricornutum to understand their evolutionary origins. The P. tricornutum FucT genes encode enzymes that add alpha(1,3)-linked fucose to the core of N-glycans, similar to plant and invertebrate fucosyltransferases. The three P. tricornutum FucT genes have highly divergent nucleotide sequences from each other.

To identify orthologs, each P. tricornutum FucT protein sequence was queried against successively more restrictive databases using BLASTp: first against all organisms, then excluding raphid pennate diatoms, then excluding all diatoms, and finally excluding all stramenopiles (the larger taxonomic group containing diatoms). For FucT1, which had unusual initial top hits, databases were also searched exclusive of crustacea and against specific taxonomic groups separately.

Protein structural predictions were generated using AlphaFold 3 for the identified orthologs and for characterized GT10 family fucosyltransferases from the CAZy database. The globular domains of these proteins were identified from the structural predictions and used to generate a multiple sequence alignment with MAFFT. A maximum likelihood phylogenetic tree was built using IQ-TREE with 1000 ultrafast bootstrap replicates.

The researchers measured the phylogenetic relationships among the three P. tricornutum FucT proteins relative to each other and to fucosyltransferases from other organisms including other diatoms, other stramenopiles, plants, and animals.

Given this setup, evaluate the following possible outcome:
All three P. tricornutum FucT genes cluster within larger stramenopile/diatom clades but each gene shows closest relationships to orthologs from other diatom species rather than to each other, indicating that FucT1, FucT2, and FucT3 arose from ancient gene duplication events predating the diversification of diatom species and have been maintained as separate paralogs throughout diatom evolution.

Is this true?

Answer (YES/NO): NO